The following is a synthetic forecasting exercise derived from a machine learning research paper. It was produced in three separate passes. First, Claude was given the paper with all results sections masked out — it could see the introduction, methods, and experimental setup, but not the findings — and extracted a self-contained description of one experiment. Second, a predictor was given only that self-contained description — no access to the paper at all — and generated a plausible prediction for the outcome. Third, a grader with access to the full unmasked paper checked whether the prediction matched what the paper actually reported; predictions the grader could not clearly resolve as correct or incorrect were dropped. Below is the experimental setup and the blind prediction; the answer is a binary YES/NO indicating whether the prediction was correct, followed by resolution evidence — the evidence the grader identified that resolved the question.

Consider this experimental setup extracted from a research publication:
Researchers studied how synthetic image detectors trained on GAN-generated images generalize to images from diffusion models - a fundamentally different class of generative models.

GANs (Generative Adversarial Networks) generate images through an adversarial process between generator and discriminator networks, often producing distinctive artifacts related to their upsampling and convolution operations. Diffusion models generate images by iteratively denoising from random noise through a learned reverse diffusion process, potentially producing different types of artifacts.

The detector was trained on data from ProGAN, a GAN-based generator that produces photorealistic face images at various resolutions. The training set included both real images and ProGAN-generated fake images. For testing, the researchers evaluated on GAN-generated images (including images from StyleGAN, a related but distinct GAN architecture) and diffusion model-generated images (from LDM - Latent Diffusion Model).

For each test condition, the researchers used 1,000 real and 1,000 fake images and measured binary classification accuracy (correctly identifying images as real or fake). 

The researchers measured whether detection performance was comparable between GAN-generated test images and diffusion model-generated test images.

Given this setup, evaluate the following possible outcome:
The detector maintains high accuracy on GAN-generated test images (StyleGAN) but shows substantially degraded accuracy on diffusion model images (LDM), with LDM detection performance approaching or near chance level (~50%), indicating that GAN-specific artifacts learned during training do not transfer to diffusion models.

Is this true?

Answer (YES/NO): NO